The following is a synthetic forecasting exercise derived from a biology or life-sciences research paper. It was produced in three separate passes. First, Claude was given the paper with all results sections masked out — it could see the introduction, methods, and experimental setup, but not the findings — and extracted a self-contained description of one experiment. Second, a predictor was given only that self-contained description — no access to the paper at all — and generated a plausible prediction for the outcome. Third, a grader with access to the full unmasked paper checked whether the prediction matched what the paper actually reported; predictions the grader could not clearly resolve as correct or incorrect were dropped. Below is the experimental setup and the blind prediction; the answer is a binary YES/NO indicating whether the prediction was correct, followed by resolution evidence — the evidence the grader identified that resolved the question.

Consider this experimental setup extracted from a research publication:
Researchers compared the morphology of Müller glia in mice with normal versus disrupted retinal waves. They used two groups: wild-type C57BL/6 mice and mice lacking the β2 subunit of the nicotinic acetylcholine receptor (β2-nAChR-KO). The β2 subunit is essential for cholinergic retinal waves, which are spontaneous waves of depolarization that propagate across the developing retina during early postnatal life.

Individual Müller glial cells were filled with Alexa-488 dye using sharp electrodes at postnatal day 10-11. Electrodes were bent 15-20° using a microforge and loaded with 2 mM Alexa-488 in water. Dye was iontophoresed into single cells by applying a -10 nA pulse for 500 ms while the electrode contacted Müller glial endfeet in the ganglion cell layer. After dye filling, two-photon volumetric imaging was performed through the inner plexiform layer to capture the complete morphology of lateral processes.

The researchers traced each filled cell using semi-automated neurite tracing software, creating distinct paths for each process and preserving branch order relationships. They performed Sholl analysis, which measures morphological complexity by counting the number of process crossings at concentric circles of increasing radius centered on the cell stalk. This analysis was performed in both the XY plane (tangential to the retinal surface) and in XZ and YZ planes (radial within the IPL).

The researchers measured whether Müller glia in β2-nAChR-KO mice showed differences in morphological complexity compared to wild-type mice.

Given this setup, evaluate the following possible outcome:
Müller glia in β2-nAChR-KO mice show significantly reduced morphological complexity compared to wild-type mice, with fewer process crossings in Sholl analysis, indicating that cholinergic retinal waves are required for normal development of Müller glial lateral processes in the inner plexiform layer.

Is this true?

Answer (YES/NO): NO